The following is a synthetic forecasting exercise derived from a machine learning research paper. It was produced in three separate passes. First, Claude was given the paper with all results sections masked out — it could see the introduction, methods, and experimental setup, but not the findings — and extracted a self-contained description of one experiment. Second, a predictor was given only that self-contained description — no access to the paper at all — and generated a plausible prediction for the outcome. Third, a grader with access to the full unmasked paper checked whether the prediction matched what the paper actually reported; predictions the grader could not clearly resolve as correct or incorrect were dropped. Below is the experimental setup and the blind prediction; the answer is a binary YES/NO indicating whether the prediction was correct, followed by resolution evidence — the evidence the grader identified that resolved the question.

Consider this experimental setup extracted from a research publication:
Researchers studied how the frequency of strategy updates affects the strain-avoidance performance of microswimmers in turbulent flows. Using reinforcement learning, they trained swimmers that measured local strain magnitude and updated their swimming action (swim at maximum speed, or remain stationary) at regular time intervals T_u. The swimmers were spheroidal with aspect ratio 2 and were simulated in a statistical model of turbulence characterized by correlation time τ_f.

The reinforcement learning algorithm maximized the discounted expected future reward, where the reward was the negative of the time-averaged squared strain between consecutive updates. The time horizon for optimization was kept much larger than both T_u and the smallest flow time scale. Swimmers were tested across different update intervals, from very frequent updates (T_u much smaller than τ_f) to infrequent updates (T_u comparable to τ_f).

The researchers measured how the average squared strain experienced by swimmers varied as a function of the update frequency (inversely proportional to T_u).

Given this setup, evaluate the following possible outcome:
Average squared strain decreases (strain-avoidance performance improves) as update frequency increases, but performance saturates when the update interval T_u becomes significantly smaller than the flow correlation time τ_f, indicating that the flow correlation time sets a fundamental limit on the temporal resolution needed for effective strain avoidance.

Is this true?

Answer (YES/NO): NO